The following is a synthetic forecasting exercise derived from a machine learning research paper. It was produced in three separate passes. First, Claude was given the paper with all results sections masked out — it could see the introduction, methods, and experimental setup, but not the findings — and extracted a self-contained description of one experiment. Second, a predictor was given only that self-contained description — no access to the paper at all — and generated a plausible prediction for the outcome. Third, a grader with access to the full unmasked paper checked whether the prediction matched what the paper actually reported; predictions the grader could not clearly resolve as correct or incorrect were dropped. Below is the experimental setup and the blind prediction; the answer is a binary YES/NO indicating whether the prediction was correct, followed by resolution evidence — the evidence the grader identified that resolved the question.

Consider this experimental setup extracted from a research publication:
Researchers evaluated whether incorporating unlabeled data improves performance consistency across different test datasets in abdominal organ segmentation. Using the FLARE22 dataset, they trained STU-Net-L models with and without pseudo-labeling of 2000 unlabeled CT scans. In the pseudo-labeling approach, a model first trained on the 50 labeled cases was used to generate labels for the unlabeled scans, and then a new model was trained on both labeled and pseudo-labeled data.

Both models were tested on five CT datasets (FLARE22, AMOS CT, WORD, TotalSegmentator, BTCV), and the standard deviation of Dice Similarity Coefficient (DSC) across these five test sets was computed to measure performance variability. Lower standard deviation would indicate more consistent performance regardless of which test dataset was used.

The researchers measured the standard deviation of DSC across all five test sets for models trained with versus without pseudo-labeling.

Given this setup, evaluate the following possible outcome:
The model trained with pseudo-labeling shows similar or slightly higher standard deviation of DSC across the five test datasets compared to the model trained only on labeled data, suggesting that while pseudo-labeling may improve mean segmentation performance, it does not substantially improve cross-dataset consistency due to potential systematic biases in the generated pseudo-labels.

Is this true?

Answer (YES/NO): NO